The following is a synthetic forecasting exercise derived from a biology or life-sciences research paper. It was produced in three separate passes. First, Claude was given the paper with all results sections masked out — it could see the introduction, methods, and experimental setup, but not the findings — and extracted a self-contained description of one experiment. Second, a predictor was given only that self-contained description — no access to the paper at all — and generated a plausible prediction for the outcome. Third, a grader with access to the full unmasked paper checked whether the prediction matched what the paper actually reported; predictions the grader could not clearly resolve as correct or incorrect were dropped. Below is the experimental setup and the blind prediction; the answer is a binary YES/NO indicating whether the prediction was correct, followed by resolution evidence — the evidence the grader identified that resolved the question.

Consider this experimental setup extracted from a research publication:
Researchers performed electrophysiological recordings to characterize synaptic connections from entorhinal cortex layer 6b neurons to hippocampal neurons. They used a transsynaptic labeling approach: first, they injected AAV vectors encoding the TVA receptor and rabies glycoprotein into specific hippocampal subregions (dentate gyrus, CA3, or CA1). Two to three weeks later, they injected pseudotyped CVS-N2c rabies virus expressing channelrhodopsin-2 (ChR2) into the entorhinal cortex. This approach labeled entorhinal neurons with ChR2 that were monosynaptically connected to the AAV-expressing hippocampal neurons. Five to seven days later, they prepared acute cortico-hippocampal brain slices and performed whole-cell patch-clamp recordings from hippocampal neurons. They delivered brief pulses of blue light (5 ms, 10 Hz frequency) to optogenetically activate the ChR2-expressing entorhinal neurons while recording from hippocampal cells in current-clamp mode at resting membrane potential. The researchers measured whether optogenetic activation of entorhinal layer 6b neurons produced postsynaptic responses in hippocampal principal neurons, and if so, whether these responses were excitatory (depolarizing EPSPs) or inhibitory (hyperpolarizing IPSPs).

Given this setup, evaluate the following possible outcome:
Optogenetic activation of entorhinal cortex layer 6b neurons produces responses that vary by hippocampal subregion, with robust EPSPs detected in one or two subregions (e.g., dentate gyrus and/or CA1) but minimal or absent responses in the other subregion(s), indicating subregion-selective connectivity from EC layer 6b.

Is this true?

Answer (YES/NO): NO